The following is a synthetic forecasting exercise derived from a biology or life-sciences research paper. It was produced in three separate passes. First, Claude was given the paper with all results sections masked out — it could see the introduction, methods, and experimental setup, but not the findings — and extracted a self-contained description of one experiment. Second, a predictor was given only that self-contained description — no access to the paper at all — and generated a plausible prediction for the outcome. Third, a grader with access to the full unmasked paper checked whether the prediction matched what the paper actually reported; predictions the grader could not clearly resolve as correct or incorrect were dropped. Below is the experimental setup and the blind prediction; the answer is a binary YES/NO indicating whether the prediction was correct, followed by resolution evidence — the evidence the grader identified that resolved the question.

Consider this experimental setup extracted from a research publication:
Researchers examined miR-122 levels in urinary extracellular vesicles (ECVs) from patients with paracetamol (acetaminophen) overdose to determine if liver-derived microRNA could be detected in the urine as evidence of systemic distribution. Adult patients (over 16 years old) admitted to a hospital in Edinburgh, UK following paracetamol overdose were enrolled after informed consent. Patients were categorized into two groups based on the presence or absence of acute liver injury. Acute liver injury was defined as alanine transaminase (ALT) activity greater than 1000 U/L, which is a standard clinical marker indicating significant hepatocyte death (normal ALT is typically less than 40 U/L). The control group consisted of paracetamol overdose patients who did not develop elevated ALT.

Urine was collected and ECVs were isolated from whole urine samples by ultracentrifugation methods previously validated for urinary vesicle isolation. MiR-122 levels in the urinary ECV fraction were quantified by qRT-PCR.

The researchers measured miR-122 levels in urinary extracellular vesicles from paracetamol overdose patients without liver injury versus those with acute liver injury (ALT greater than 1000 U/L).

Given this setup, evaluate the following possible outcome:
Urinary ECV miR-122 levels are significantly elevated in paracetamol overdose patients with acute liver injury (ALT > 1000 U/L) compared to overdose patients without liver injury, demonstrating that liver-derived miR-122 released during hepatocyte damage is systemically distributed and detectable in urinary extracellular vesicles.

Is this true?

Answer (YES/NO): YES